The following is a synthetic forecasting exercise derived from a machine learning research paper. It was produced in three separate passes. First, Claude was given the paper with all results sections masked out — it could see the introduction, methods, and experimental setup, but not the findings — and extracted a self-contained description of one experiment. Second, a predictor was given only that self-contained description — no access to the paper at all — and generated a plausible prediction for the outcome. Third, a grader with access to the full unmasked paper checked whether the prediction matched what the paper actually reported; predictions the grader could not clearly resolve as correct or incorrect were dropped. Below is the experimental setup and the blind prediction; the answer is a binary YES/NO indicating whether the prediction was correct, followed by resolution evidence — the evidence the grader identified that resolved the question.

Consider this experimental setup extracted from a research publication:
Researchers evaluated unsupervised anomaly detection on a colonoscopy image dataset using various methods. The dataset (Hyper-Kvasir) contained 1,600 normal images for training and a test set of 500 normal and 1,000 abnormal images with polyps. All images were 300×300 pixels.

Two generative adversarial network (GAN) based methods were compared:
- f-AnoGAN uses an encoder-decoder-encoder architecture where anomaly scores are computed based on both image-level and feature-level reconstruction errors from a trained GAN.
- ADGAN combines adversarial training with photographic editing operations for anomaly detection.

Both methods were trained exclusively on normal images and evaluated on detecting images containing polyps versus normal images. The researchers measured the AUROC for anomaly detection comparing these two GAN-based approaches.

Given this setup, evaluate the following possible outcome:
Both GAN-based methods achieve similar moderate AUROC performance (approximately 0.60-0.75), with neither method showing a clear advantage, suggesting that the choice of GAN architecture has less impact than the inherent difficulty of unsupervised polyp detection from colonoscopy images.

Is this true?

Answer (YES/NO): NO